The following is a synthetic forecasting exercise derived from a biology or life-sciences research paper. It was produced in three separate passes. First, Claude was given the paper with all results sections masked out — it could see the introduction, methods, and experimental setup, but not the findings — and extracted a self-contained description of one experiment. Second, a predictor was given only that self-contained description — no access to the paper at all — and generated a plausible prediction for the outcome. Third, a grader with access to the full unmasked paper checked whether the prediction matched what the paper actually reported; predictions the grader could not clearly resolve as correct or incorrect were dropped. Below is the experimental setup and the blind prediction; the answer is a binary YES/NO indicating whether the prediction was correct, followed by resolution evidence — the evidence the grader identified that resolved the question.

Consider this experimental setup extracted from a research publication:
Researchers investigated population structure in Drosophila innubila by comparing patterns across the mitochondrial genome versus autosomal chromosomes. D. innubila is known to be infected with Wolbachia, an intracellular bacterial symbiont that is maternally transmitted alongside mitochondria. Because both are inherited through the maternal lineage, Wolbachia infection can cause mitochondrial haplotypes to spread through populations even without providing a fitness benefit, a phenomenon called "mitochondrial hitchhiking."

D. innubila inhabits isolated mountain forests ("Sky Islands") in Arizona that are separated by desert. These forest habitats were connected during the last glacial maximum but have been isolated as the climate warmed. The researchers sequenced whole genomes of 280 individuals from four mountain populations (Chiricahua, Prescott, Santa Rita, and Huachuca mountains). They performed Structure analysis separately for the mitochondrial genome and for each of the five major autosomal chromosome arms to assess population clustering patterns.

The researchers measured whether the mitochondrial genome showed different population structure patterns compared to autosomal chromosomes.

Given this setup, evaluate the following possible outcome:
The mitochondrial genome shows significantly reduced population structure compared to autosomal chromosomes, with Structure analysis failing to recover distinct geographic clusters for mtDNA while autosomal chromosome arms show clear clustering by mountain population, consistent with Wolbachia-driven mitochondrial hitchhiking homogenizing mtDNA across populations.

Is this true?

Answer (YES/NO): NO